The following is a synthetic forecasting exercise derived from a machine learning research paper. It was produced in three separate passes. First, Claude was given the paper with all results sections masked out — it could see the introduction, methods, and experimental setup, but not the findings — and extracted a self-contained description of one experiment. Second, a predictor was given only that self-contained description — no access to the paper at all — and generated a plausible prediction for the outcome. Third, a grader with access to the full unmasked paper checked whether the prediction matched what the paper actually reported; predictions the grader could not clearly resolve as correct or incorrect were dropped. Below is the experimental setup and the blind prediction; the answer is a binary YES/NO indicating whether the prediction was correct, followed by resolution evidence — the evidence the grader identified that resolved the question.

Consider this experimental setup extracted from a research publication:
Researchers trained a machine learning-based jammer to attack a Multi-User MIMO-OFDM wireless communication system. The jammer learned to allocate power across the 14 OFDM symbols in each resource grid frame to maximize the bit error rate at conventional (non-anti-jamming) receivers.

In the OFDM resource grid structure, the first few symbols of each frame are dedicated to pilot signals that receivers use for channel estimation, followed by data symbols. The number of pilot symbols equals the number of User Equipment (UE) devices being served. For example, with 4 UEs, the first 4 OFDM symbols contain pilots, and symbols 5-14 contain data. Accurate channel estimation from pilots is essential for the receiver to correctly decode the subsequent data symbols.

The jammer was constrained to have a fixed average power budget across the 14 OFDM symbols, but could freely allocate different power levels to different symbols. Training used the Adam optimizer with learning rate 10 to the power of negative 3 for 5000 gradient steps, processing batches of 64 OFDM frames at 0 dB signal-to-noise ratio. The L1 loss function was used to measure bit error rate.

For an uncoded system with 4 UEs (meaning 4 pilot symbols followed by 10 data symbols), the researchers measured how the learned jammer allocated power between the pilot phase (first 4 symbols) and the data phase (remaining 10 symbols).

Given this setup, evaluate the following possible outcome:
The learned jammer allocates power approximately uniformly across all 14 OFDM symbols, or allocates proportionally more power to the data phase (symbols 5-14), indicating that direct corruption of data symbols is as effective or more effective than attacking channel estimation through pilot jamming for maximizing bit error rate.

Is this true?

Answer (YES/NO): NO